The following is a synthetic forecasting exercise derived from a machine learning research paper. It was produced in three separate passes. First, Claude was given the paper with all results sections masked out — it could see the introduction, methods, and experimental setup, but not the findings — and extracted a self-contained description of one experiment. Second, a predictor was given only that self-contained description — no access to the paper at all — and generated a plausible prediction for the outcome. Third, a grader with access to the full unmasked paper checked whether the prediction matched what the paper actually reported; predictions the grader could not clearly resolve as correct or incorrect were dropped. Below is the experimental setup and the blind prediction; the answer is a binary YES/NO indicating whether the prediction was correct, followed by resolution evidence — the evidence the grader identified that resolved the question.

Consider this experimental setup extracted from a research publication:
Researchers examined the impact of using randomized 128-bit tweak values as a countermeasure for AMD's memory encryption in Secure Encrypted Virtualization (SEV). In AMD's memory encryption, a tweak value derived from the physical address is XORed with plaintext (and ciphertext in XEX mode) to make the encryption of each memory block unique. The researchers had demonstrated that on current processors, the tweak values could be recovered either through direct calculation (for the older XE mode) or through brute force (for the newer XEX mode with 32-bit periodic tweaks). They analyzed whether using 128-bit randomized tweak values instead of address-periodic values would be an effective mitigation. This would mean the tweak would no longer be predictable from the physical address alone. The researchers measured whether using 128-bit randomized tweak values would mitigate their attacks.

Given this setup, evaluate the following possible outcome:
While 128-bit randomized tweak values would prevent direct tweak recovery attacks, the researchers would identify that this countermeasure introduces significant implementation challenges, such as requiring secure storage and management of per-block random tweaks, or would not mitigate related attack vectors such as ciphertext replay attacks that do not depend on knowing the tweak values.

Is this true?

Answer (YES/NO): NO